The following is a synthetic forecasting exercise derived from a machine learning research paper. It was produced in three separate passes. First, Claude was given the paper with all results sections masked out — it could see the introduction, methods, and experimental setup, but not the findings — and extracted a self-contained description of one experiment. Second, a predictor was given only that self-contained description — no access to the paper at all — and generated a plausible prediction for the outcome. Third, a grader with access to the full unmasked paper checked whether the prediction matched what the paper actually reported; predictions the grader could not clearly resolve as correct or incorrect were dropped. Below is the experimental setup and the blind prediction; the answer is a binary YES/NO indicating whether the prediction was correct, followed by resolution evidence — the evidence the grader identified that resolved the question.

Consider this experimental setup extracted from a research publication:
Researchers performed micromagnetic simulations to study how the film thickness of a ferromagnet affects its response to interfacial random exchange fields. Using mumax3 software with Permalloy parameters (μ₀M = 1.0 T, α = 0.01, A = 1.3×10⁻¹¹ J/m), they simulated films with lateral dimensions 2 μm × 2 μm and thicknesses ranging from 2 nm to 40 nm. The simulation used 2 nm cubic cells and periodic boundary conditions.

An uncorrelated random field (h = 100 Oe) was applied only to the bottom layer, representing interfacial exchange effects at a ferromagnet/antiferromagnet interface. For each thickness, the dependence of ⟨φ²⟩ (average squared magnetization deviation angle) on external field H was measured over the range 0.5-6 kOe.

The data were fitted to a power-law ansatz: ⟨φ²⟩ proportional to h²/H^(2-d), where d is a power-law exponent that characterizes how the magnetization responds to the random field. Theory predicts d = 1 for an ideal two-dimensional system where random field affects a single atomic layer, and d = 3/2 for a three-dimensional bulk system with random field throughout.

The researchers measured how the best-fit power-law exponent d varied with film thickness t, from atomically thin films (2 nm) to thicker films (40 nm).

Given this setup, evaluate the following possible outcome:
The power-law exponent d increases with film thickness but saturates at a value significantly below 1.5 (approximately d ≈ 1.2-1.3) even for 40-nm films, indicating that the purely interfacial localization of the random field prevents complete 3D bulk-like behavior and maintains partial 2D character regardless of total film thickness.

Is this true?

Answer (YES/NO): NO